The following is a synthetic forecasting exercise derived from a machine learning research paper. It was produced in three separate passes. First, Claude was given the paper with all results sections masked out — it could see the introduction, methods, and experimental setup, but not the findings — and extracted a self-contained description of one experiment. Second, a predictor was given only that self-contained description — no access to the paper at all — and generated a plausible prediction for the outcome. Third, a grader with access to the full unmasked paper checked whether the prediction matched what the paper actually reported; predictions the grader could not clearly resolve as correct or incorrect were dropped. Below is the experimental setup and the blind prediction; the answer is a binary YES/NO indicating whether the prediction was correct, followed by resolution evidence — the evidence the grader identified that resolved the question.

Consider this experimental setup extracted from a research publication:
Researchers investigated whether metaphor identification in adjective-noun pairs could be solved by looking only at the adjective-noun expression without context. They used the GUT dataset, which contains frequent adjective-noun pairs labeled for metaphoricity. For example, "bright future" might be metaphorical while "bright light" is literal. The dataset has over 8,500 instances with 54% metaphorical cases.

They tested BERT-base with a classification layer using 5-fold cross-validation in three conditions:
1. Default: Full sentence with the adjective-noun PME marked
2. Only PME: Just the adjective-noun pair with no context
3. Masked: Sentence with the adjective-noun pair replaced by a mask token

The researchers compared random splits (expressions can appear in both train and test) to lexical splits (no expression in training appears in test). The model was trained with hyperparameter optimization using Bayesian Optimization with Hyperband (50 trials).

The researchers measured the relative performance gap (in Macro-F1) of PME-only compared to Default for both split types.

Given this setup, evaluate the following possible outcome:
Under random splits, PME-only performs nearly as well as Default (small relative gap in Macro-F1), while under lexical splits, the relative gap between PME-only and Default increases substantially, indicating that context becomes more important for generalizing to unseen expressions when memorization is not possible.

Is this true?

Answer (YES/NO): NO